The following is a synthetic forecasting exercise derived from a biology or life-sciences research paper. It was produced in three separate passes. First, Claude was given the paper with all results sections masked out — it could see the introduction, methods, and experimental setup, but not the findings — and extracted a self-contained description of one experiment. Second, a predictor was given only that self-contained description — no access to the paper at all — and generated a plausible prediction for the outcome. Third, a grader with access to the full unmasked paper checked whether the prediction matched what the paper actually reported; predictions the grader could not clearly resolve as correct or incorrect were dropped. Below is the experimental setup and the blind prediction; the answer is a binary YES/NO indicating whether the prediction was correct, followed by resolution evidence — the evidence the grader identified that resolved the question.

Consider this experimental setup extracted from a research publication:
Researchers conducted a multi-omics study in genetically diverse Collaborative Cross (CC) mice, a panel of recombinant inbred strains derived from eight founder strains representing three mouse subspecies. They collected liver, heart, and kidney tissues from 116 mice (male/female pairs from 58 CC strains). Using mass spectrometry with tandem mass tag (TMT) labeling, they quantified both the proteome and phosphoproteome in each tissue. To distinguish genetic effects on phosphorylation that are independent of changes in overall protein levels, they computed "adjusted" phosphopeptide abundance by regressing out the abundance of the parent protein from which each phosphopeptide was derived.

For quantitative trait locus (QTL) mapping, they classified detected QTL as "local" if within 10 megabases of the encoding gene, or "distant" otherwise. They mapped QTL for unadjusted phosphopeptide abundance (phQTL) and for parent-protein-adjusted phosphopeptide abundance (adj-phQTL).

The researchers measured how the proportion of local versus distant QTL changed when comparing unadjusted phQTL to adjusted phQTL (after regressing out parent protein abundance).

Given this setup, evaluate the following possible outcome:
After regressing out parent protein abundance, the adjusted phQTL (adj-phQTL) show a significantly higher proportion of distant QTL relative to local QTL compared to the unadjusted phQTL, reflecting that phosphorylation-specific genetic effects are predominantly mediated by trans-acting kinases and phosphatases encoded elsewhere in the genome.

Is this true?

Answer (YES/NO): YES